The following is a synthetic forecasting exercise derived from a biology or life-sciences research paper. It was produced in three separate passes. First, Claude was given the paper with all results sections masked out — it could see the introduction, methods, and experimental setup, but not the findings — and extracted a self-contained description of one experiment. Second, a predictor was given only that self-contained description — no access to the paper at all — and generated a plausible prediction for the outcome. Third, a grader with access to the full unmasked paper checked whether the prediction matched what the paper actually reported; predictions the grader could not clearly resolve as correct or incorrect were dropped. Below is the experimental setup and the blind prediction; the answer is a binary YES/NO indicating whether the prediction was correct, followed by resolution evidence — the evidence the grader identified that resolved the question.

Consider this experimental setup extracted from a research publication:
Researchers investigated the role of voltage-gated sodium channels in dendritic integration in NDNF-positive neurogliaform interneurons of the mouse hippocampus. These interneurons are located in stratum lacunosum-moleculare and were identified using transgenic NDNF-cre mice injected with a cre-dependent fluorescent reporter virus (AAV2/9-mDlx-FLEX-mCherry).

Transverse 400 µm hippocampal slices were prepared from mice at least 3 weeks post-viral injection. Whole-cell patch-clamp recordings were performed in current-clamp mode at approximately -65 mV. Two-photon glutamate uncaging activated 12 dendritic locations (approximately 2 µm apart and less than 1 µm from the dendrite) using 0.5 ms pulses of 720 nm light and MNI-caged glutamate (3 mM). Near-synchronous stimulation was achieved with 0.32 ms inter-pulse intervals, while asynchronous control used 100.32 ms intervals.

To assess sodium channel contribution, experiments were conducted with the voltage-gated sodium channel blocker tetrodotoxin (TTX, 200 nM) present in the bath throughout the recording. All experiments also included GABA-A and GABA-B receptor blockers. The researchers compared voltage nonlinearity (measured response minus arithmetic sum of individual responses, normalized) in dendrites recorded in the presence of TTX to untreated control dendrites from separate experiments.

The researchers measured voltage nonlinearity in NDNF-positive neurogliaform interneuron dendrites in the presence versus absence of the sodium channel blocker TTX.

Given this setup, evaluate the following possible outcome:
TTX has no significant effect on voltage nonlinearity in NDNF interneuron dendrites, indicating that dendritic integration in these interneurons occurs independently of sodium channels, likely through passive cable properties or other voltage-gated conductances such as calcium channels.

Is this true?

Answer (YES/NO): YES